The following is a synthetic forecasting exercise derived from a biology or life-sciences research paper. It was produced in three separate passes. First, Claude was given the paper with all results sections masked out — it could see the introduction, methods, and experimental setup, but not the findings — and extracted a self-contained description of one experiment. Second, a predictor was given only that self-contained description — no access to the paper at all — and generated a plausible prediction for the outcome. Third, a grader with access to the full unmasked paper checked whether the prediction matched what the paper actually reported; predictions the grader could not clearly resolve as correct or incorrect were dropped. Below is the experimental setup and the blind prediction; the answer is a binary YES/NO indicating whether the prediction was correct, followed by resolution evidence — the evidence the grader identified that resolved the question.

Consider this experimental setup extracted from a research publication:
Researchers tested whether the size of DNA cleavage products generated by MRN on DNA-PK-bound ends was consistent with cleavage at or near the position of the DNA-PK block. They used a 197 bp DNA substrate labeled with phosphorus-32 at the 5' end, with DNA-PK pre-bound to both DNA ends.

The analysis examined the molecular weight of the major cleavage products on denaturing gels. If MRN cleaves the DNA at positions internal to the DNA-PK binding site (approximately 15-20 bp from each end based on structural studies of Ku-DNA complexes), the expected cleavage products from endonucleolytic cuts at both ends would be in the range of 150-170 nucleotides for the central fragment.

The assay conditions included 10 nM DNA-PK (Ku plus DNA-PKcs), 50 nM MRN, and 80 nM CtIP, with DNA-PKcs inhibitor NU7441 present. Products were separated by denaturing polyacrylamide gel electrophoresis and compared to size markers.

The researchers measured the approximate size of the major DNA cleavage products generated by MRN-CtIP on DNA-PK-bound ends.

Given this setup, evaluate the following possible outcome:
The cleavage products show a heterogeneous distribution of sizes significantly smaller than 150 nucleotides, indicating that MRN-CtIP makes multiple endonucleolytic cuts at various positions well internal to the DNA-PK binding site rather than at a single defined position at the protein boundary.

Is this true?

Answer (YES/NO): NO